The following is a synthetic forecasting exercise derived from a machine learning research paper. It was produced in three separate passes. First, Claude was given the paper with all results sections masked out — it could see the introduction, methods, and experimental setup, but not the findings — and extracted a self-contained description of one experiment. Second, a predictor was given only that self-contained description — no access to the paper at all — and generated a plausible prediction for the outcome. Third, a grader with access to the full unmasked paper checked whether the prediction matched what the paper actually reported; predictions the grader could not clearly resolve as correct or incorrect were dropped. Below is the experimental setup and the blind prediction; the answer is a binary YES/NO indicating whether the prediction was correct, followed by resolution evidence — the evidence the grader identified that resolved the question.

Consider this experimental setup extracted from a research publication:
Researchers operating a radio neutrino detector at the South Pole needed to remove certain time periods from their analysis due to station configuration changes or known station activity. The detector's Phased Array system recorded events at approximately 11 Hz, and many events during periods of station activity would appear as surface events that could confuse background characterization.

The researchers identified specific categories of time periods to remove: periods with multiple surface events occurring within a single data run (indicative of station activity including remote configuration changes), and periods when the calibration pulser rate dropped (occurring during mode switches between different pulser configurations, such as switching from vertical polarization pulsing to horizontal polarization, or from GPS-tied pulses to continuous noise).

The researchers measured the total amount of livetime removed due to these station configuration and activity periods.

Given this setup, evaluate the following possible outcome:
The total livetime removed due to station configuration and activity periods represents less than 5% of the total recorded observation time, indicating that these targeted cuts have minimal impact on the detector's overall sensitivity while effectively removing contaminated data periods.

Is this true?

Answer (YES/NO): YES